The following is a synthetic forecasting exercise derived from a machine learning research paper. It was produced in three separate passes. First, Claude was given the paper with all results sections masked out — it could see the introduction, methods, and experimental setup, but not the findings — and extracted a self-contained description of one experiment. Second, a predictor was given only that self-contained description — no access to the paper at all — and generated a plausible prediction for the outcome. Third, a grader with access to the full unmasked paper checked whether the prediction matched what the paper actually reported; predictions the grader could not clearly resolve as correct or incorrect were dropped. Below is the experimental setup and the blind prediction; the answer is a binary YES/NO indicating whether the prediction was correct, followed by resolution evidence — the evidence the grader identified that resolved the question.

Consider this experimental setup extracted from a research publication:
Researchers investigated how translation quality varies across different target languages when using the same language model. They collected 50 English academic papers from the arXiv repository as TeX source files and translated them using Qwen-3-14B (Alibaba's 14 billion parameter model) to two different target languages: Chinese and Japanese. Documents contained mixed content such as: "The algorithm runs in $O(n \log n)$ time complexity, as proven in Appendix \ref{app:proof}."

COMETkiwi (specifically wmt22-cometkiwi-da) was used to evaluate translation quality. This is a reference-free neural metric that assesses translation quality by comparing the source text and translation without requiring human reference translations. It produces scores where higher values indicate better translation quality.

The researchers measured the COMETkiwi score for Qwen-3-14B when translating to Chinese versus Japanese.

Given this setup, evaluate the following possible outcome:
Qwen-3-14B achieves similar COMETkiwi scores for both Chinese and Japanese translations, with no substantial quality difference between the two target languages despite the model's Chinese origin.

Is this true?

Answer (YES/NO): NO